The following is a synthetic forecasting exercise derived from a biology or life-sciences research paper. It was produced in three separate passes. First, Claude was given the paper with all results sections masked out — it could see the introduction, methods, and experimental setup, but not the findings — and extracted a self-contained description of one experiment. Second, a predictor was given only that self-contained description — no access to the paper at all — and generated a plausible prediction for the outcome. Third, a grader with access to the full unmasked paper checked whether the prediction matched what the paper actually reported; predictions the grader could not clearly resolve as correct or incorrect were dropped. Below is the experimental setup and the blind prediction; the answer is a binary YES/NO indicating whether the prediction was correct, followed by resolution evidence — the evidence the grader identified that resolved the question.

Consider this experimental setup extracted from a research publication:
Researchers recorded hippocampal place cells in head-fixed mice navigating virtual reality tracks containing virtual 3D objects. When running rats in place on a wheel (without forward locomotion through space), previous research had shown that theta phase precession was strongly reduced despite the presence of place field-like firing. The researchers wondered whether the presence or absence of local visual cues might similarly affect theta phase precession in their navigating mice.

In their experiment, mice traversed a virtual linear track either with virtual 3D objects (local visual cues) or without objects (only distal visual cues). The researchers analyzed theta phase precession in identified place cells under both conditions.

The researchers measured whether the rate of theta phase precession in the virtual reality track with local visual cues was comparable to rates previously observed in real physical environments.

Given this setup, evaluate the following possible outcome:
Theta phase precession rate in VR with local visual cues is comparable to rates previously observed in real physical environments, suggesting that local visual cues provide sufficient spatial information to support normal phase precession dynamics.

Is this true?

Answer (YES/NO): YES